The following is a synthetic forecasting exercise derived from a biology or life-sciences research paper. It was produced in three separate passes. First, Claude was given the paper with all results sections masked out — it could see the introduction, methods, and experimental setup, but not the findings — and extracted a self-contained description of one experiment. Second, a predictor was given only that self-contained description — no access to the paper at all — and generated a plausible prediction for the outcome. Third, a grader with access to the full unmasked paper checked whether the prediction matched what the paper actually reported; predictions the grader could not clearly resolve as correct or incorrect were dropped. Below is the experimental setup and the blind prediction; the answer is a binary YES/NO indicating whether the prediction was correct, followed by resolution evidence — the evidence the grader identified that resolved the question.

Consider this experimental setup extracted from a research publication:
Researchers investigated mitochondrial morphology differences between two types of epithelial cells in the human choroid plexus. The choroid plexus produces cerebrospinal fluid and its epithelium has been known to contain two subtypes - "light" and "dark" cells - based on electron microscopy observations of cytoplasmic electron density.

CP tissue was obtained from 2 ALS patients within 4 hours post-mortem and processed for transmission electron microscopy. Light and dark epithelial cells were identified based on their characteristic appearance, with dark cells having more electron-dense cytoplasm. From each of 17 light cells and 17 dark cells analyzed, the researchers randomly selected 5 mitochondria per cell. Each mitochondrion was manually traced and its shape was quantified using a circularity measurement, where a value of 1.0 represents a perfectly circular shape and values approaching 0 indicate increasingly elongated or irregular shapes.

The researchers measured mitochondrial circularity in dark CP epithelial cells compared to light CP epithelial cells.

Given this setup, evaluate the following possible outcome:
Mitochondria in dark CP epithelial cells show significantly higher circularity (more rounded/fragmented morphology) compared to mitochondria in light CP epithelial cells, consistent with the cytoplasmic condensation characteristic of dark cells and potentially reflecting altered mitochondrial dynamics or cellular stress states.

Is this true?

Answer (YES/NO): NO